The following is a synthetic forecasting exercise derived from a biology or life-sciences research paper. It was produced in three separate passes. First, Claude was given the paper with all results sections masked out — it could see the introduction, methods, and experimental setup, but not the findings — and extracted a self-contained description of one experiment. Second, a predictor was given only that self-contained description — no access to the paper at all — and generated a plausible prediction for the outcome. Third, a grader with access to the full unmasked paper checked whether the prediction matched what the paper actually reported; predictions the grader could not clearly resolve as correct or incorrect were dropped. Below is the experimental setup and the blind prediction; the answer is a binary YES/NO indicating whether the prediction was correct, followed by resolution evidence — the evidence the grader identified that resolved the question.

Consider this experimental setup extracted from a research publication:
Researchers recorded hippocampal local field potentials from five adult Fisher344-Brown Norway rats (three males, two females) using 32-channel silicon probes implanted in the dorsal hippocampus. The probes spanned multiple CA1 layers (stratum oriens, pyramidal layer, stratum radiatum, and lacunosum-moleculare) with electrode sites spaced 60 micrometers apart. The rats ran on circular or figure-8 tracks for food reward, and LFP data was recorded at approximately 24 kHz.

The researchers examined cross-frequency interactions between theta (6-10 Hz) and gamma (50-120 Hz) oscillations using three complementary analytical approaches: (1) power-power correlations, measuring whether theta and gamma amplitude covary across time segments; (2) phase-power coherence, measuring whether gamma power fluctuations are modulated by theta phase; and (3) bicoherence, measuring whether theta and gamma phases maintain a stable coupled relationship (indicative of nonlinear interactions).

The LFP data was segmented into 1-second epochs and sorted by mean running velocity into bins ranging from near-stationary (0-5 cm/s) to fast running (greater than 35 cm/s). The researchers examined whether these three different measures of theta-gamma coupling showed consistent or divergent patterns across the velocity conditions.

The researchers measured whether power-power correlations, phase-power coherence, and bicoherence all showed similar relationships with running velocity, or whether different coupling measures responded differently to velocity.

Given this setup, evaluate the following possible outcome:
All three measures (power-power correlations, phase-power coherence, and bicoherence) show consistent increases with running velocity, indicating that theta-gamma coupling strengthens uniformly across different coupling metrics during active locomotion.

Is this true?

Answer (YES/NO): YES